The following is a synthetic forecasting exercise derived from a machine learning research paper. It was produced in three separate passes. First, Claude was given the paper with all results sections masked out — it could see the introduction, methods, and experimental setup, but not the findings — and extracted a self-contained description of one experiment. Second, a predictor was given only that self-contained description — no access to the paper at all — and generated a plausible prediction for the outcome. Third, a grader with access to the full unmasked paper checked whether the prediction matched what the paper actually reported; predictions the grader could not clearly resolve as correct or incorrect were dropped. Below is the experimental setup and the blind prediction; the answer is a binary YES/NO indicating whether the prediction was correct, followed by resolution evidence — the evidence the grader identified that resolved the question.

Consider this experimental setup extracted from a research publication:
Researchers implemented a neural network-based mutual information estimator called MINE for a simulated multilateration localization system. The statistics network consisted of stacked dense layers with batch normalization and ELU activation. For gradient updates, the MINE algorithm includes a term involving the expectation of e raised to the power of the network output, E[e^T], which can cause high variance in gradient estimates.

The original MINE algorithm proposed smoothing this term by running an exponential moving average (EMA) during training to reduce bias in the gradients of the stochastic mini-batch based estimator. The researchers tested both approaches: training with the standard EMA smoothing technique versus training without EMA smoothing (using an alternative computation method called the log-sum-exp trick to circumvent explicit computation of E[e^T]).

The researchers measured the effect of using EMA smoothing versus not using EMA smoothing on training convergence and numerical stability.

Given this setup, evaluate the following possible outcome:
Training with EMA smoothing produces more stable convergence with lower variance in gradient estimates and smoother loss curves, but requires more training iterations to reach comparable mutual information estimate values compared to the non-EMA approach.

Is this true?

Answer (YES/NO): NO